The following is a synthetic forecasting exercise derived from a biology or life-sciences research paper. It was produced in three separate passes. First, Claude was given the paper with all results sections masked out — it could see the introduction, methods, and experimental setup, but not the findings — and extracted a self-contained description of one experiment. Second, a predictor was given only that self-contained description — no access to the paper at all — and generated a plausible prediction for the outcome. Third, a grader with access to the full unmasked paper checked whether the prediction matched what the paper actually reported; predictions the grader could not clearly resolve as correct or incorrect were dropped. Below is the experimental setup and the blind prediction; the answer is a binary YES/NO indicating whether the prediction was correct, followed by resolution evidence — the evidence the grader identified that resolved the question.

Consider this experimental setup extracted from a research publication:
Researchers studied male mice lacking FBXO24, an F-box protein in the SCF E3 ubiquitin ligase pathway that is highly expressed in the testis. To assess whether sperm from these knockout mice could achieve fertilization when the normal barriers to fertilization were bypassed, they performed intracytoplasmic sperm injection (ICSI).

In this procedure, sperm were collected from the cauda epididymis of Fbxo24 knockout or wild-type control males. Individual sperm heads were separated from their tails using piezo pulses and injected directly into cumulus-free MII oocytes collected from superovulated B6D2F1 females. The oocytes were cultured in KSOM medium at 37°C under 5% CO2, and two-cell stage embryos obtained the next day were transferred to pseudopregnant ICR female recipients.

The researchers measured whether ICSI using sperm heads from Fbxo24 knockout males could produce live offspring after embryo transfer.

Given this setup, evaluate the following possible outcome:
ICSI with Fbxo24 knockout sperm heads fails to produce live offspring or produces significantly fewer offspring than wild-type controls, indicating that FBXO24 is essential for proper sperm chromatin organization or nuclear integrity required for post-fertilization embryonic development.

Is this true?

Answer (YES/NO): NO